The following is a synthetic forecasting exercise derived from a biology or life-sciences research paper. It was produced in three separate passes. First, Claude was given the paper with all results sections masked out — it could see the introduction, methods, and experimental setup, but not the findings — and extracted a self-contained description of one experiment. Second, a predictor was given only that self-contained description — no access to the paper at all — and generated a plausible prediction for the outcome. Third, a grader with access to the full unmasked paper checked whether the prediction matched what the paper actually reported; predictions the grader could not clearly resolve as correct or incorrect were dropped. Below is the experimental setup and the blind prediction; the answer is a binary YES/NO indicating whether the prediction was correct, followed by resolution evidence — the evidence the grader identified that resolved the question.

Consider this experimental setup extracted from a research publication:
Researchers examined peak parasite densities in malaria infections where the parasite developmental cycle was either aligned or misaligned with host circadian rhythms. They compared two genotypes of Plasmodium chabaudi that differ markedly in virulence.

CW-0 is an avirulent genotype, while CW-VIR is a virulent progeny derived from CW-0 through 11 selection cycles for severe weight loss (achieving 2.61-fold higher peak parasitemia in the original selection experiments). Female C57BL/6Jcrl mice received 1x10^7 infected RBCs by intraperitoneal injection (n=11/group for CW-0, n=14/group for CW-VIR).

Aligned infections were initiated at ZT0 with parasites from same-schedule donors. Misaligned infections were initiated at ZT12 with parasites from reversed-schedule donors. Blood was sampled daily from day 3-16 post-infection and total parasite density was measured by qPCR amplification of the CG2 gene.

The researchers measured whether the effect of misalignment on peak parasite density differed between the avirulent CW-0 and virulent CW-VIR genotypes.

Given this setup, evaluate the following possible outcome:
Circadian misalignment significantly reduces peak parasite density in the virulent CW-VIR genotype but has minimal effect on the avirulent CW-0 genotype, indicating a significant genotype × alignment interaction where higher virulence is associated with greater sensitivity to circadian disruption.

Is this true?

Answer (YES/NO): NO